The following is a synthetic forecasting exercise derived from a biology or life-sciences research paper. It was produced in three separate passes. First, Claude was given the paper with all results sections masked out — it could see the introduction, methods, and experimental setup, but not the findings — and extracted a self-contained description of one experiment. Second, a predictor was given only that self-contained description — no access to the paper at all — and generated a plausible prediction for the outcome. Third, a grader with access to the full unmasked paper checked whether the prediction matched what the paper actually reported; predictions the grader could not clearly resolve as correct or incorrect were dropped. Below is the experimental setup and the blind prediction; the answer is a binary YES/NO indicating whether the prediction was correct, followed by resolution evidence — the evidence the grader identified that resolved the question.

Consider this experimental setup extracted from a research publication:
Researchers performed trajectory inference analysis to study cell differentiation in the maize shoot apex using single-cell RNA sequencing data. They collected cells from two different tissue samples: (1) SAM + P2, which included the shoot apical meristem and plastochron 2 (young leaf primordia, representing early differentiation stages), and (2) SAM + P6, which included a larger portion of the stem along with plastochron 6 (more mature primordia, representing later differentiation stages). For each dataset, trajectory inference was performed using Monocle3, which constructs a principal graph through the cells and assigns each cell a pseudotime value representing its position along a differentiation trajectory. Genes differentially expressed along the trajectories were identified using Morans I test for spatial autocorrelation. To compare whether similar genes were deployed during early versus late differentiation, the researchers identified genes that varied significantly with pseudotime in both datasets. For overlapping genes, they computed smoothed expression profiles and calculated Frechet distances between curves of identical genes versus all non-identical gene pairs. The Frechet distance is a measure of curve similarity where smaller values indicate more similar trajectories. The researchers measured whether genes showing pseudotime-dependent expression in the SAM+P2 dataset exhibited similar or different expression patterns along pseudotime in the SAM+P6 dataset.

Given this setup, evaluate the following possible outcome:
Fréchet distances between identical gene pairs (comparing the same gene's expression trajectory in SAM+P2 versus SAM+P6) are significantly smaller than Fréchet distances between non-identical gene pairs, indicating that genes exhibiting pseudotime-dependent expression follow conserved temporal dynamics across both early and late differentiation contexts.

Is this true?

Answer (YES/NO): YES